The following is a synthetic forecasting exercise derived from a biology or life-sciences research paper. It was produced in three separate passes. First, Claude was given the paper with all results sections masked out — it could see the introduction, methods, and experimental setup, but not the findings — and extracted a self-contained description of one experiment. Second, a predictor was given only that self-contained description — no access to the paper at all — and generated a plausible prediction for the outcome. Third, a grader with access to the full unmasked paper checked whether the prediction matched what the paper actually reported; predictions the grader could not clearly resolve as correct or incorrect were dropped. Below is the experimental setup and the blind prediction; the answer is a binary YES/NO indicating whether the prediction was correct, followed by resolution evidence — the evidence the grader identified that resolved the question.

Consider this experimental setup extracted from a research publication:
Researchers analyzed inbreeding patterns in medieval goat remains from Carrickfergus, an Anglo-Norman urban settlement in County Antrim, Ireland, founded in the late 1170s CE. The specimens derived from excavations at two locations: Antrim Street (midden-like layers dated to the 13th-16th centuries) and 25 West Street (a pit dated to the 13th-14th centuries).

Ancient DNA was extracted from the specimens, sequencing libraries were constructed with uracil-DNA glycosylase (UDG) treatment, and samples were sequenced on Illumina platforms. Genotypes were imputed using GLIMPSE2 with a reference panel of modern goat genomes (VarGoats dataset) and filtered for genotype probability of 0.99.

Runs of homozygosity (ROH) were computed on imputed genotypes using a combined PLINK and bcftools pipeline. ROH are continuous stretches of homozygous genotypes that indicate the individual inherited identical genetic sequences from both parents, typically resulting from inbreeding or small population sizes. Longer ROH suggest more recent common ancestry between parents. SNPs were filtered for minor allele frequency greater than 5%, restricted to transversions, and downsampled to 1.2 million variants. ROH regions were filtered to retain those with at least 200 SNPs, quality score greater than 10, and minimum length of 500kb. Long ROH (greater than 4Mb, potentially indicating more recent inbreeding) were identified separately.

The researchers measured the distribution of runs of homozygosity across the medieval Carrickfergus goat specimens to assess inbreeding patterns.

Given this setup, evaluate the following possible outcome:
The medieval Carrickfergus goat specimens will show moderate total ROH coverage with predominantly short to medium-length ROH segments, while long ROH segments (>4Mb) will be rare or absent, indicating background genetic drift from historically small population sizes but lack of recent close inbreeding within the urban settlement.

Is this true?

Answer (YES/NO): NO